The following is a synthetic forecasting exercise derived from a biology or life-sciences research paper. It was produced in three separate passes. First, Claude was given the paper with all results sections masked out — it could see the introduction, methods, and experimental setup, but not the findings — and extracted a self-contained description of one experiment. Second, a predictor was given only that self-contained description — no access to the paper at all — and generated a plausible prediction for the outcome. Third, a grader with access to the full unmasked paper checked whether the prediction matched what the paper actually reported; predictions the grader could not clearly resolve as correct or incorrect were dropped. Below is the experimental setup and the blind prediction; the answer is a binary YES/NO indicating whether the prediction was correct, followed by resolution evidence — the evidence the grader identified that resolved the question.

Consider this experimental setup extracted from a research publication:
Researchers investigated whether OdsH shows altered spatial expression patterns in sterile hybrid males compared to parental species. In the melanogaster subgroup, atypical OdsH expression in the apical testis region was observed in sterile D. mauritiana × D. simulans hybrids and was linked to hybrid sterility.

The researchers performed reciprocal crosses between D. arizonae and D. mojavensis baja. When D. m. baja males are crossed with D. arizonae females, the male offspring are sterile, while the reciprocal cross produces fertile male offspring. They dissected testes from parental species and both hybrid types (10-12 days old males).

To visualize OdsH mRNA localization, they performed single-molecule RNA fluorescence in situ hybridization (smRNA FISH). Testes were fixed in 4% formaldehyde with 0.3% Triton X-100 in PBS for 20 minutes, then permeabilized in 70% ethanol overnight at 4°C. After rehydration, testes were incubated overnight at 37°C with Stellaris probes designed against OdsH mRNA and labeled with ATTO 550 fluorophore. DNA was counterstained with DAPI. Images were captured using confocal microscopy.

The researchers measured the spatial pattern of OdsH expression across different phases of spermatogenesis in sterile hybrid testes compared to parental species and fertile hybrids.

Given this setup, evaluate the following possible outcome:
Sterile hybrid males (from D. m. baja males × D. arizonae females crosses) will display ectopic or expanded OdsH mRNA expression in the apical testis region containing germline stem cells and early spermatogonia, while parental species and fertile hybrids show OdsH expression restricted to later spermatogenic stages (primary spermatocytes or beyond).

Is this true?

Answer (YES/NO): NO